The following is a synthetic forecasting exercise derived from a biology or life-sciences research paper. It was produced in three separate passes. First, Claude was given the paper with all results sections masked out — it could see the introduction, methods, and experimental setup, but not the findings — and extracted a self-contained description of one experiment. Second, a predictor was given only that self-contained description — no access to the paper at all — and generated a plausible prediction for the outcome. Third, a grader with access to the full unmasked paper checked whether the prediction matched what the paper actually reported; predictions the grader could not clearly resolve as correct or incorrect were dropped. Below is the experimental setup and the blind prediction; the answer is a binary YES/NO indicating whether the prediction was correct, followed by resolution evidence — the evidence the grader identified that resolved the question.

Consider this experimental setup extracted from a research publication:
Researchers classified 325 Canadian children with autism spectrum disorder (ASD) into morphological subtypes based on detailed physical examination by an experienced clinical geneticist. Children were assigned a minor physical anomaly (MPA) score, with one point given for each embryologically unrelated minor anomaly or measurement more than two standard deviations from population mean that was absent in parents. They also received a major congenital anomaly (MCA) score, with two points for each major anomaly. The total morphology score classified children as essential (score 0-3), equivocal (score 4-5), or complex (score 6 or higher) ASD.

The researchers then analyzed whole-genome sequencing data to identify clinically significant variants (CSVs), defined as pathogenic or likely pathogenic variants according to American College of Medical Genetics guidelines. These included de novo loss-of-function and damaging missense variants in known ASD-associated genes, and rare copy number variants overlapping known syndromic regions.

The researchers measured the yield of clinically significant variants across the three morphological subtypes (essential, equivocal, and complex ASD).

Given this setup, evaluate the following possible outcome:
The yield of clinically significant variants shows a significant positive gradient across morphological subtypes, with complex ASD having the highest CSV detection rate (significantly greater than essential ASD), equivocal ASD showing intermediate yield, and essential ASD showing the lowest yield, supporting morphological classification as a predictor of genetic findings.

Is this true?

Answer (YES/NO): NO